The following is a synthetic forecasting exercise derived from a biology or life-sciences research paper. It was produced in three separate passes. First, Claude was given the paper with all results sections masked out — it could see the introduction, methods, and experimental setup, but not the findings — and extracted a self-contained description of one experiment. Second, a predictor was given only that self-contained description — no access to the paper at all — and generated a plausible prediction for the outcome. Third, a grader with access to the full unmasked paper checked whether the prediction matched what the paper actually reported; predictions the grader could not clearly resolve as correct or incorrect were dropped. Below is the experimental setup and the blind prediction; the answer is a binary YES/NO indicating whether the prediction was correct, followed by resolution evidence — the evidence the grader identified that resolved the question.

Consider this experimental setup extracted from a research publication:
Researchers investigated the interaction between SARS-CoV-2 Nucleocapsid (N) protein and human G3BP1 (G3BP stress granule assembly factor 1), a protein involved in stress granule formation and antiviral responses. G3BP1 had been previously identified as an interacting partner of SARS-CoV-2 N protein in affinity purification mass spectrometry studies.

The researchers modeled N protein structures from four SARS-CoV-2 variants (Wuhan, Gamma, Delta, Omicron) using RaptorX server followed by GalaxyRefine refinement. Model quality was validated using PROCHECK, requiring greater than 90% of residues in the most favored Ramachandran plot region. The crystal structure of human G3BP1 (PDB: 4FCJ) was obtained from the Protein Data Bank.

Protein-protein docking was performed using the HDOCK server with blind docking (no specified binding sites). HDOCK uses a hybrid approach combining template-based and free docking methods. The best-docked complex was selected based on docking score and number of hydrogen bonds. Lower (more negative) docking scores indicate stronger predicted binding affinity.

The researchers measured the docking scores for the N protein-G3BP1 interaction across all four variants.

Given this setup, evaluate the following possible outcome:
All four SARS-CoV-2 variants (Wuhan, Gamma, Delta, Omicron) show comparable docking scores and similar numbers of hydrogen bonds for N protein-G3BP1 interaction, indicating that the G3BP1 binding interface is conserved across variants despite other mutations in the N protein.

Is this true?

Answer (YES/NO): NO